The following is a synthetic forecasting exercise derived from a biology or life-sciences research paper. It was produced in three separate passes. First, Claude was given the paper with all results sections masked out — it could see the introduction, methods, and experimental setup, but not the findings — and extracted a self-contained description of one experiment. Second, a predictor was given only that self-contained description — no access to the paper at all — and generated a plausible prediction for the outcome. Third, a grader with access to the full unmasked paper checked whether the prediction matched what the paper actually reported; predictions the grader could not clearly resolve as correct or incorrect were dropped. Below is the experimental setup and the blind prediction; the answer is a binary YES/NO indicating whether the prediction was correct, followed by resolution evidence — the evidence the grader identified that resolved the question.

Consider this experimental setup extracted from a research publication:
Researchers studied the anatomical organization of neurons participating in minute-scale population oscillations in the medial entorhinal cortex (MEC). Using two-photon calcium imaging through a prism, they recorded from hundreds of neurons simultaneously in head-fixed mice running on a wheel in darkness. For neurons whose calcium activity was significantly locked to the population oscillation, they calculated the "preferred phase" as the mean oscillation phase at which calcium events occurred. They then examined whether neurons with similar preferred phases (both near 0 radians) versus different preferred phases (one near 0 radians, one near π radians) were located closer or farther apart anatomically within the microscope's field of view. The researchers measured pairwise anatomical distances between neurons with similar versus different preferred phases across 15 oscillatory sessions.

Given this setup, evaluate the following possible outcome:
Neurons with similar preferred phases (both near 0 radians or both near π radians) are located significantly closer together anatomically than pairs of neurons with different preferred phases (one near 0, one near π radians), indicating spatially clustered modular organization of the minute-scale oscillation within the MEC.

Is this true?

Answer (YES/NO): NO